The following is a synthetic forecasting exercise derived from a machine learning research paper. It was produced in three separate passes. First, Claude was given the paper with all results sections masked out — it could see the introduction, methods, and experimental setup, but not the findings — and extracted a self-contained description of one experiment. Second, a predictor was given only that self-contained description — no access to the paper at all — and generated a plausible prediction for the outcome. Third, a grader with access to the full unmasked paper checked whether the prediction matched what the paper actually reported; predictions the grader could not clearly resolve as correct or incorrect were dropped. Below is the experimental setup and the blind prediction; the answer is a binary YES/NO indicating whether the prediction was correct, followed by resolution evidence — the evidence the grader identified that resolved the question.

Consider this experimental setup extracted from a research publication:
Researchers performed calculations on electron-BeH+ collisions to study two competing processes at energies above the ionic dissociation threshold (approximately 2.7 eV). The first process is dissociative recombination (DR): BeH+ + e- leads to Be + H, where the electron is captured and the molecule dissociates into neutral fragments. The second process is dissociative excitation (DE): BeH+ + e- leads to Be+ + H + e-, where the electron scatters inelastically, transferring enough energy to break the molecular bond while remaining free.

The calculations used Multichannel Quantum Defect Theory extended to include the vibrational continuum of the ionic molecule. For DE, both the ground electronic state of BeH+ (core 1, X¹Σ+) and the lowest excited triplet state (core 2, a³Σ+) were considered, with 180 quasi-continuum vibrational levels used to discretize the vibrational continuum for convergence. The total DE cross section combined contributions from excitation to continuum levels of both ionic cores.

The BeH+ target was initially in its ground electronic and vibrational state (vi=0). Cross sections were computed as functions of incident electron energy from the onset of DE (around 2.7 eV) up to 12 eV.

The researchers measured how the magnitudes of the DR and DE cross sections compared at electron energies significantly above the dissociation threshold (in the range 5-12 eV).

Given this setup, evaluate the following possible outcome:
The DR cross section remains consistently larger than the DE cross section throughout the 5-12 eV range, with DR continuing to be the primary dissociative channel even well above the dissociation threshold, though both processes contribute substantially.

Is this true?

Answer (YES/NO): NO